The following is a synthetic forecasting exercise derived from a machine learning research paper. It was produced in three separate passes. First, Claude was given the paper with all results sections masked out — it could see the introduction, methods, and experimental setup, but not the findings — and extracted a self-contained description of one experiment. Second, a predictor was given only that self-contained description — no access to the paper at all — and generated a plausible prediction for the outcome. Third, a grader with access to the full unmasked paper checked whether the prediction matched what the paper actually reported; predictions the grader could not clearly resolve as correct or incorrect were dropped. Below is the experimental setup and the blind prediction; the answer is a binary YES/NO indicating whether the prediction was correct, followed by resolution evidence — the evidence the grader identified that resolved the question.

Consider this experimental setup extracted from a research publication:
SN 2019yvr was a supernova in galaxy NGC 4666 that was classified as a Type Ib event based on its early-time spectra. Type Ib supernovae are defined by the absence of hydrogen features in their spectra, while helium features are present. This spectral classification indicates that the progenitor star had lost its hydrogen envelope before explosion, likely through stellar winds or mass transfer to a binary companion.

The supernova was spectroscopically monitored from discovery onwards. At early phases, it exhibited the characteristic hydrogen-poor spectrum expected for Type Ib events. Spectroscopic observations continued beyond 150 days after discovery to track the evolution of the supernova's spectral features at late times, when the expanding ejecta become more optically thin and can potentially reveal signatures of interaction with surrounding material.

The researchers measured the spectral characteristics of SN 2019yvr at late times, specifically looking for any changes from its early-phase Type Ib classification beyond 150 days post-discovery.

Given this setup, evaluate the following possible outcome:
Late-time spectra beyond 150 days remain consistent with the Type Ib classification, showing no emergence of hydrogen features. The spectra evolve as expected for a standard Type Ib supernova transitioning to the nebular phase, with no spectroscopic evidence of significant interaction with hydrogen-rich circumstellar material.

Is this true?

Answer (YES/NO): NO